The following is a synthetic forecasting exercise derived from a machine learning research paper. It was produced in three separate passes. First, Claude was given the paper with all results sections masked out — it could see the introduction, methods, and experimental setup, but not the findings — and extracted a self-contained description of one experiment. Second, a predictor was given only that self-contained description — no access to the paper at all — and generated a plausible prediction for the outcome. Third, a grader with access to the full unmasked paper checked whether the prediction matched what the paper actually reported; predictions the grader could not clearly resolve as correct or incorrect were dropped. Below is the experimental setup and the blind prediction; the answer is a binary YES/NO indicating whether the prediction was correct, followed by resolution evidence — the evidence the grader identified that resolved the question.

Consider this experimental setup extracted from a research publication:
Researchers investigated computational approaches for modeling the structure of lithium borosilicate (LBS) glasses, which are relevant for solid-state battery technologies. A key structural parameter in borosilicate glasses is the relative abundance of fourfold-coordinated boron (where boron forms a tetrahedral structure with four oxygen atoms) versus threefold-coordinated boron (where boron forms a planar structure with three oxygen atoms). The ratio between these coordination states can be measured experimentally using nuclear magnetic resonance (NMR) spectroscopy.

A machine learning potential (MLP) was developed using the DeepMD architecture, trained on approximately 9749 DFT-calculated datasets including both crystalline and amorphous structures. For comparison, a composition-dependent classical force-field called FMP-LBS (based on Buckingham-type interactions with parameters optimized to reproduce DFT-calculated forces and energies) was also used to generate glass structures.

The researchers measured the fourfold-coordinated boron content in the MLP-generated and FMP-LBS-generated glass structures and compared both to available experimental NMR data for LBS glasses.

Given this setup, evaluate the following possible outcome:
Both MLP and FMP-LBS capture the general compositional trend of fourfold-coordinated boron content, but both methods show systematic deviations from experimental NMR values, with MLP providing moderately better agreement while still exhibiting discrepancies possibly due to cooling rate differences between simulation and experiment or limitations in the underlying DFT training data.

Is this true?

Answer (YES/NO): NO